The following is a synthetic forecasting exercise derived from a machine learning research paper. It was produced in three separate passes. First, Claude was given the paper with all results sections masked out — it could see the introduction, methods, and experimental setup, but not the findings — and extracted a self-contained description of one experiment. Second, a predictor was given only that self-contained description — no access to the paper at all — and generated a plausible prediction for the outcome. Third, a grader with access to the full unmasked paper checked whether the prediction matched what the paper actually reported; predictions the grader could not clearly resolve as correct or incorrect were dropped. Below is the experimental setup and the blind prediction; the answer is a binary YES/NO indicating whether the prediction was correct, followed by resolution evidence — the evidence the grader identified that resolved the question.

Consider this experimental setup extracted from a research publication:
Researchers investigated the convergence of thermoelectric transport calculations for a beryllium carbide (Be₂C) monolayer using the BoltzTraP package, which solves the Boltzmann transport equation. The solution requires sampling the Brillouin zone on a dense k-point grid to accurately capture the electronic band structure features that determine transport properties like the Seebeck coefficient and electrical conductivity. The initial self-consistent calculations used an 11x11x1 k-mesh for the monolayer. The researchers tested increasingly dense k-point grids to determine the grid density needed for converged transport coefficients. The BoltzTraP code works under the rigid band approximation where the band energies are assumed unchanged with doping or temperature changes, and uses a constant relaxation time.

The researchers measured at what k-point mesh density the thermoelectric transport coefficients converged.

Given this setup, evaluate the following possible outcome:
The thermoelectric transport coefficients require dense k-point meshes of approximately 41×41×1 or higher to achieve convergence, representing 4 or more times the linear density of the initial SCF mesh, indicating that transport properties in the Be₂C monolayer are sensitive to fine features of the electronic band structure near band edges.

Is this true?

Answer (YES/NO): NO